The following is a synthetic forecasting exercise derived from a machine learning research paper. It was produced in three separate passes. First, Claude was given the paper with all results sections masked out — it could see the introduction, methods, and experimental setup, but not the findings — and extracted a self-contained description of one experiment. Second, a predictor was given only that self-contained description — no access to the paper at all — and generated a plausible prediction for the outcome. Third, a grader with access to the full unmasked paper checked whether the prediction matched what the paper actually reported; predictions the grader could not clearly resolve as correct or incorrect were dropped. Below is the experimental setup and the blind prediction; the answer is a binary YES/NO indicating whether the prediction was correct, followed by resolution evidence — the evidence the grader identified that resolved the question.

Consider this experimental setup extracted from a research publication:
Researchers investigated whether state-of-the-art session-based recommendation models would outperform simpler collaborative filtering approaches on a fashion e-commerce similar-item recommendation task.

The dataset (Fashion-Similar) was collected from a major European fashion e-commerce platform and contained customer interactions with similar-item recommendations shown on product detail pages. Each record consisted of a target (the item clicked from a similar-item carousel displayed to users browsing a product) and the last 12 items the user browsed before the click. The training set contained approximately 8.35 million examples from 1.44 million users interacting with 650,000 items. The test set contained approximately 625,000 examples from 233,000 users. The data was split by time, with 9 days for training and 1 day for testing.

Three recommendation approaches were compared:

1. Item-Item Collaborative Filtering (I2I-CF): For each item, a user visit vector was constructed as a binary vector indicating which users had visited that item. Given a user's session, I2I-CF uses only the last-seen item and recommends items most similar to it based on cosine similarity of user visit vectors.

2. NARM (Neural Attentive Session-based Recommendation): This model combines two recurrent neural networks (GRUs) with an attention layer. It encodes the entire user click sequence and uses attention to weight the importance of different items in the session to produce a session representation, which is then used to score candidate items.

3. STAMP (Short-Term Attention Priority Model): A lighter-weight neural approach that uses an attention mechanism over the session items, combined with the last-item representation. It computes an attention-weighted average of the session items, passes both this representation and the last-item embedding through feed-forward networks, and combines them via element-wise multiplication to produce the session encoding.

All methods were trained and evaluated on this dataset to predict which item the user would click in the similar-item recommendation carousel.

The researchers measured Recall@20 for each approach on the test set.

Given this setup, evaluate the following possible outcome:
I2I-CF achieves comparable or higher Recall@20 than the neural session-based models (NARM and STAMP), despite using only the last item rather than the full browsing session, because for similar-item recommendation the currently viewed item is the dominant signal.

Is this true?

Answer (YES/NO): YES